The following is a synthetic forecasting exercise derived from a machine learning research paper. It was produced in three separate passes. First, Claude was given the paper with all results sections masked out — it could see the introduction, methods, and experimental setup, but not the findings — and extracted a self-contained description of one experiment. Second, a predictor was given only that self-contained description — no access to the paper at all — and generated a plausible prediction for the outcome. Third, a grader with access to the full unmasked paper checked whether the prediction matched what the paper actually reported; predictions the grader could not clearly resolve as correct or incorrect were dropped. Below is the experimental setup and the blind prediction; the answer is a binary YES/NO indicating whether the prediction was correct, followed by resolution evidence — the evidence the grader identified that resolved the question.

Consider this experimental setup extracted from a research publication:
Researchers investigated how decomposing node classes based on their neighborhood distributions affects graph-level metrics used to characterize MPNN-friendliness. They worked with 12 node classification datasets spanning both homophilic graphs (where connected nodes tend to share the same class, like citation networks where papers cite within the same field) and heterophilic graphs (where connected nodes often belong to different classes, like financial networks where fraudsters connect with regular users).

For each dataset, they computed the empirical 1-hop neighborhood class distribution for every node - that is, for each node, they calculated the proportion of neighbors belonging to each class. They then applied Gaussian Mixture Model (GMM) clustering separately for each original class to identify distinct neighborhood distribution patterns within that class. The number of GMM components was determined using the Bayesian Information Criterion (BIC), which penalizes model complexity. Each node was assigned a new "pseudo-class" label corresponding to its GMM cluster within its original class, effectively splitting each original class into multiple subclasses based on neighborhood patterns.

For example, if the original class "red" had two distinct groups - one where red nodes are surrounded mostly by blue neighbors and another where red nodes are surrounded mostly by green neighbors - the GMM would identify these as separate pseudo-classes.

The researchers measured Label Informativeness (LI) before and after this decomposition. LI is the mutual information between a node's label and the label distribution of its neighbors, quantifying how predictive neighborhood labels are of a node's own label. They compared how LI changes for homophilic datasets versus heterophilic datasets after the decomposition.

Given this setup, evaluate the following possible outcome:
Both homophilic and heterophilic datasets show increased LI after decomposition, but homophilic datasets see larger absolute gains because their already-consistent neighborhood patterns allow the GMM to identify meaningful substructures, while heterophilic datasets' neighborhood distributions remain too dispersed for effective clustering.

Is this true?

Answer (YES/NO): NO